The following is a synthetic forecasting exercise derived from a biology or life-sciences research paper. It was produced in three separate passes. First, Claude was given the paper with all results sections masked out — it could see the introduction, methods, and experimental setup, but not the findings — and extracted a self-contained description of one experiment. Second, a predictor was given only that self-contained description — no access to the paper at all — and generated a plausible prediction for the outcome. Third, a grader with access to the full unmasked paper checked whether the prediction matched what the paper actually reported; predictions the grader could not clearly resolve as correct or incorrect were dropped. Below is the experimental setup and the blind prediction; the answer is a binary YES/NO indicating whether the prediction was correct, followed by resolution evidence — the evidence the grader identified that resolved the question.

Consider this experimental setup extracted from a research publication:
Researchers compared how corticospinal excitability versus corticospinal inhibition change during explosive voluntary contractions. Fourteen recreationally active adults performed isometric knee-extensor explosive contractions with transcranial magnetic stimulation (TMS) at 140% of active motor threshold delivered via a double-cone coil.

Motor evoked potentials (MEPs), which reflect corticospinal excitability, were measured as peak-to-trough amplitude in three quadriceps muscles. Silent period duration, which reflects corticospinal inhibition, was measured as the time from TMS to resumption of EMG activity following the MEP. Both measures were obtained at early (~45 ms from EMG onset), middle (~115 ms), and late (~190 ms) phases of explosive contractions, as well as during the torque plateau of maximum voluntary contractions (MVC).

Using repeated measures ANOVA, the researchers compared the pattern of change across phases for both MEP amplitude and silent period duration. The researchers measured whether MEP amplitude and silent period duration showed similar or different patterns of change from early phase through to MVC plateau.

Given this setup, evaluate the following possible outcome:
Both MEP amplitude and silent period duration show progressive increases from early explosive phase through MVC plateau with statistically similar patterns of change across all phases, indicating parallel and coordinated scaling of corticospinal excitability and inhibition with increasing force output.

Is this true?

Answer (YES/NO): NO